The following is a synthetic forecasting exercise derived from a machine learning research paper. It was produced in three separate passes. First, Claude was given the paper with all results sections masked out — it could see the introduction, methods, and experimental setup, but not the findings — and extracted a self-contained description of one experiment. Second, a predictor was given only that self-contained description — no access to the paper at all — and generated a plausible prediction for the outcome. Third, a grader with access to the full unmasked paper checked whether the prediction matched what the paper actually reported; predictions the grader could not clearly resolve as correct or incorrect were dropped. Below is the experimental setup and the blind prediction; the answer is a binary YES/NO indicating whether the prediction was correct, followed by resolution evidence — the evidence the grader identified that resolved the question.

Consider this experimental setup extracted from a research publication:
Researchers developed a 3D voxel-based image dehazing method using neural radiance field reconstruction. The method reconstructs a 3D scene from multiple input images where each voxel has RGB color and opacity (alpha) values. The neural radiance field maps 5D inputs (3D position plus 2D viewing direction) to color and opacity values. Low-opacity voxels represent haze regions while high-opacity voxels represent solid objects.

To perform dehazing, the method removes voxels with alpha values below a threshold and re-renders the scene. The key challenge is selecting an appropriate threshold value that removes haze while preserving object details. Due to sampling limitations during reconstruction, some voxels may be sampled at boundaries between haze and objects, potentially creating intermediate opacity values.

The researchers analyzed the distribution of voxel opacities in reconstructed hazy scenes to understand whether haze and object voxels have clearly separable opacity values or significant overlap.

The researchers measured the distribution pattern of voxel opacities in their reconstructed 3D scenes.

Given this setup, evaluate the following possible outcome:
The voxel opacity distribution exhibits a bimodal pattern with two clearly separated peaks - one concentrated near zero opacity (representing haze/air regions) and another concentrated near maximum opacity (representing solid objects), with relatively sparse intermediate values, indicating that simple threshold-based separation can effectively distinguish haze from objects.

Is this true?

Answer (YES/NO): YES